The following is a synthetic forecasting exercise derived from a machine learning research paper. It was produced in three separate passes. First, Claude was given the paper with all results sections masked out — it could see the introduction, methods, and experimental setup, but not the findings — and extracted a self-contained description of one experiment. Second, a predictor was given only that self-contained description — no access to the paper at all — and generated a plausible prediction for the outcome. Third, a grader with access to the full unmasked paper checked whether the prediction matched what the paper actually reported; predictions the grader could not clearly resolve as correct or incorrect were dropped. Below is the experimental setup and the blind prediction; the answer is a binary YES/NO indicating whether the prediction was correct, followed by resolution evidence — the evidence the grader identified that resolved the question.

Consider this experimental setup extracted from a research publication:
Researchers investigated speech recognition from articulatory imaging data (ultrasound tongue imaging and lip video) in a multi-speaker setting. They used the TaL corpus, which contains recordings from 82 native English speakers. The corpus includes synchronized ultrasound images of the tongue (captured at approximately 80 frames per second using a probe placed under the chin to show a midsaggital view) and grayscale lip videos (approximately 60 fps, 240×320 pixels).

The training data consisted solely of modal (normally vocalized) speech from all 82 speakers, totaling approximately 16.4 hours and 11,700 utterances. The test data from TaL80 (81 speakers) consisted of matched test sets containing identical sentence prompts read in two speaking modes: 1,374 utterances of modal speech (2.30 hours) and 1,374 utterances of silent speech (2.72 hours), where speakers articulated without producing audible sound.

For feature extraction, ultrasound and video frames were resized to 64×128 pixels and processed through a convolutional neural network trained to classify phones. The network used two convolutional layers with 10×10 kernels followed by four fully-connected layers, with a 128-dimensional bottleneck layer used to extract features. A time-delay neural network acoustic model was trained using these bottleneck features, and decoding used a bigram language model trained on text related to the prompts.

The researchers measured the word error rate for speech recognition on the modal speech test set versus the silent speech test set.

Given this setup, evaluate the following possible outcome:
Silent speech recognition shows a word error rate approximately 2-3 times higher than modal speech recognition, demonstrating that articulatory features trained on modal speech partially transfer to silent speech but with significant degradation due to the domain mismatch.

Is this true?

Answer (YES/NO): YES